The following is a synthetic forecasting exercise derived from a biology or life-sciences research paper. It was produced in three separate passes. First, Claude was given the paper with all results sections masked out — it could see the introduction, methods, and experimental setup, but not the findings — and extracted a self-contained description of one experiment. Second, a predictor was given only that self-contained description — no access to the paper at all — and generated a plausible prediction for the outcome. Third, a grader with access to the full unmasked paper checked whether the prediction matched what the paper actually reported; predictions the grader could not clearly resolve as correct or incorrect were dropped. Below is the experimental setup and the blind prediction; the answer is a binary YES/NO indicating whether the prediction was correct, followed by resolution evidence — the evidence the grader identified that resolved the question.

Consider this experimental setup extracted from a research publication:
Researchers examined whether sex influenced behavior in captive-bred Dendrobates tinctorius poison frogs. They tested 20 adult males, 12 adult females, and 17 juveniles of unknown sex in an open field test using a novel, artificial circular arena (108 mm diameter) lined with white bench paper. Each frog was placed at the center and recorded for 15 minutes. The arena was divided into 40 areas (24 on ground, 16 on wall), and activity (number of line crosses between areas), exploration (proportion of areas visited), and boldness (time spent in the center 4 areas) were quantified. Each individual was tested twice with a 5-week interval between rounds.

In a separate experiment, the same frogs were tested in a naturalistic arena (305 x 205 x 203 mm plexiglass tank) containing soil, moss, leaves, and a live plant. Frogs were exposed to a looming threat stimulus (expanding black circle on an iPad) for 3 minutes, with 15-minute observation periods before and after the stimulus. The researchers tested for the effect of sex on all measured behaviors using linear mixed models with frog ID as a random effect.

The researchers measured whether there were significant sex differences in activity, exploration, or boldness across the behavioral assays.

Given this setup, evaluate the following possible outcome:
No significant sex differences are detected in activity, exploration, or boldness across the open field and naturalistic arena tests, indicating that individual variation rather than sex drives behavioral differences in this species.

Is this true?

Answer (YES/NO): YES